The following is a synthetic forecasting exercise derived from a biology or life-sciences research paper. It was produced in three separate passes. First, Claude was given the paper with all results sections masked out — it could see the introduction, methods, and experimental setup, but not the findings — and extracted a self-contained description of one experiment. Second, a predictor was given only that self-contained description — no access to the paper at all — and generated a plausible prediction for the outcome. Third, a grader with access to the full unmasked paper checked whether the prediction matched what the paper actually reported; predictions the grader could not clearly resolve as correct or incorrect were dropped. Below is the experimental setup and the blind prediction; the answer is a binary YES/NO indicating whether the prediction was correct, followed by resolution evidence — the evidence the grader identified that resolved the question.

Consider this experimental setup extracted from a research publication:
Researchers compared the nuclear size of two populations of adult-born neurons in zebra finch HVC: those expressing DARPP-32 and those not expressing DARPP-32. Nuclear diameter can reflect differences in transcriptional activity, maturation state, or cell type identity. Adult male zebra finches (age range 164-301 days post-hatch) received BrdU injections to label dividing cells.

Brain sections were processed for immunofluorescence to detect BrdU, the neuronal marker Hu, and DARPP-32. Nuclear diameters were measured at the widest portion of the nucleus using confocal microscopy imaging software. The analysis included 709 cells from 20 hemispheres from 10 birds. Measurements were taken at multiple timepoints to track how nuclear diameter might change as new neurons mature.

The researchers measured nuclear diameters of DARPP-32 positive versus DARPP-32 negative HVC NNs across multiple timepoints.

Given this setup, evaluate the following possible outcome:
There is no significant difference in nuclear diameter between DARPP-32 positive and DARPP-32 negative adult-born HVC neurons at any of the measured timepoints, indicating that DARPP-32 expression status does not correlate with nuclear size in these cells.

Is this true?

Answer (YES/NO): NO